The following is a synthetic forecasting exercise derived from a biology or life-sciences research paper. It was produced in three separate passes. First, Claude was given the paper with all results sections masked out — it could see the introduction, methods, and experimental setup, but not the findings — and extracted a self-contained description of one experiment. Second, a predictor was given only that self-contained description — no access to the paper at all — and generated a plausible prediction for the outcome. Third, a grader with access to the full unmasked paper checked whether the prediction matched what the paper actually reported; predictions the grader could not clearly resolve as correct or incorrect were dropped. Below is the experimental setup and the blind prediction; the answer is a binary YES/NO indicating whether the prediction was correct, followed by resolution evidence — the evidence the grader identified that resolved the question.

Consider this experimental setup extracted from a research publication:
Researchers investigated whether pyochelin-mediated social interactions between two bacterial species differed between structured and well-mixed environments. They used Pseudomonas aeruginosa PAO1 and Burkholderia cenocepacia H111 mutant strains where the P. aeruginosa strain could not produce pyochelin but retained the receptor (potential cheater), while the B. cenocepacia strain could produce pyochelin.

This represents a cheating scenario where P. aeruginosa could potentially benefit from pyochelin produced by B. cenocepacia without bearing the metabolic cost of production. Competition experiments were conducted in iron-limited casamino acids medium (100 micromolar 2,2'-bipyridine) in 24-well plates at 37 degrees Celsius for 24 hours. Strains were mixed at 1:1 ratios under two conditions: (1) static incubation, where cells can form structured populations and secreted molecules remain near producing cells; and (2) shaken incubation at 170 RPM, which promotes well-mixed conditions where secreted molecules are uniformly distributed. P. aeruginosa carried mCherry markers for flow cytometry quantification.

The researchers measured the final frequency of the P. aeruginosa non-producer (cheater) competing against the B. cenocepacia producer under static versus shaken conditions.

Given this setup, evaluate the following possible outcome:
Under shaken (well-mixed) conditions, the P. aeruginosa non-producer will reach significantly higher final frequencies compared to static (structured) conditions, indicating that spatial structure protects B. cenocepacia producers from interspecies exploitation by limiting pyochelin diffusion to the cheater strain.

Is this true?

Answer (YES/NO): NO